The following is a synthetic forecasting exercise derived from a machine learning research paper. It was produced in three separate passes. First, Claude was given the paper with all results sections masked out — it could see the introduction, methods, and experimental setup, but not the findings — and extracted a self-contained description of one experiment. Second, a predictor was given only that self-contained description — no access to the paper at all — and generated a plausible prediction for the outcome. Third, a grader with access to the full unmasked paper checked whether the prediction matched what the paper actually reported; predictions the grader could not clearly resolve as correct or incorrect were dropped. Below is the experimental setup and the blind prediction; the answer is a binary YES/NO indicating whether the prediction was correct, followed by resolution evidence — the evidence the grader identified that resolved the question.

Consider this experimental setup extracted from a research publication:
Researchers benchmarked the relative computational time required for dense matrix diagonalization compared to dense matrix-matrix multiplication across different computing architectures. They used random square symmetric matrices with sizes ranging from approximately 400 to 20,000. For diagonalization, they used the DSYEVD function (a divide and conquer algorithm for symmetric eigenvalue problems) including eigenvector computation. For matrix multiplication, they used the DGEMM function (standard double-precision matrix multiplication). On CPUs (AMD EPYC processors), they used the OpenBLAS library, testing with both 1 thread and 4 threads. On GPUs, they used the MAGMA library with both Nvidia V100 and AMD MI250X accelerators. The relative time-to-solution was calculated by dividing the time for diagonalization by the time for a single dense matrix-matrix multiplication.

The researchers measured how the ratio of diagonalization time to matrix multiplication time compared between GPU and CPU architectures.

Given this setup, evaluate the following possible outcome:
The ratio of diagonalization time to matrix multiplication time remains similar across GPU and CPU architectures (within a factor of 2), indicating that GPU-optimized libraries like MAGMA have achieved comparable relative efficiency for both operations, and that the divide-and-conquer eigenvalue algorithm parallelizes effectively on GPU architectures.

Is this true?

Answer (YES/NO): NO